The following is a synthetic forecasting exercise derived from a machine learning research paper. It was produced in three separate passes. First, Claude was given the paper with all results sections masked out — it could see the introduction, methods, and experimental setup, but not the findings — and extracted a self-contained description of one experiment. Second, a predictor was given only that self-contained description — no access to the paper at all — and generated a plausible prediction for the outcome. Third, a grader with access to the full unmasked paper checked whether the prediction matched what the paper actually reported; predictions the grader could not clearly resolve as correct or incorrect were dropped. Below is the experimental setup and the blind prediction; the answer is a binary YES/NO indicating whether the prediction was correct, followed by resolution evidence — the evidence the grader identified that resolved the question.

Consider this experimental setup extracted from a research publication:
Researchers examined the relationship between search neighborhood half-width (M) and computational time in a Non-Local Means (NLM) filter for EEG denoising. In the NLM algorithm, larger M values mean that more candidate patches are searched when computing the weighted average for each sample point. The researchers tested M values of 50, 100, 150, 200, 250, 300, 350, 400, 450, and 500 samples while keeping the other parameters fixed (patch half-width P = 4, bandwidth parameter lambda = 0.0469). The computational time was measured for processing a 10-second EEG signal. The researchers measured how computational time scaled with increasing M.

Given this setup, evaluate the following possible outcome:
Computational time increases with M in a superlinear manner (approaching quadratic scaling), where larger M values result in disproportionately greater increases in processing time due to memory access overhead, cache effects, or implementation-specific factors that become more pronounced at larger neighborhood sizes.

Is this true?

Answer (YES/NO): NO